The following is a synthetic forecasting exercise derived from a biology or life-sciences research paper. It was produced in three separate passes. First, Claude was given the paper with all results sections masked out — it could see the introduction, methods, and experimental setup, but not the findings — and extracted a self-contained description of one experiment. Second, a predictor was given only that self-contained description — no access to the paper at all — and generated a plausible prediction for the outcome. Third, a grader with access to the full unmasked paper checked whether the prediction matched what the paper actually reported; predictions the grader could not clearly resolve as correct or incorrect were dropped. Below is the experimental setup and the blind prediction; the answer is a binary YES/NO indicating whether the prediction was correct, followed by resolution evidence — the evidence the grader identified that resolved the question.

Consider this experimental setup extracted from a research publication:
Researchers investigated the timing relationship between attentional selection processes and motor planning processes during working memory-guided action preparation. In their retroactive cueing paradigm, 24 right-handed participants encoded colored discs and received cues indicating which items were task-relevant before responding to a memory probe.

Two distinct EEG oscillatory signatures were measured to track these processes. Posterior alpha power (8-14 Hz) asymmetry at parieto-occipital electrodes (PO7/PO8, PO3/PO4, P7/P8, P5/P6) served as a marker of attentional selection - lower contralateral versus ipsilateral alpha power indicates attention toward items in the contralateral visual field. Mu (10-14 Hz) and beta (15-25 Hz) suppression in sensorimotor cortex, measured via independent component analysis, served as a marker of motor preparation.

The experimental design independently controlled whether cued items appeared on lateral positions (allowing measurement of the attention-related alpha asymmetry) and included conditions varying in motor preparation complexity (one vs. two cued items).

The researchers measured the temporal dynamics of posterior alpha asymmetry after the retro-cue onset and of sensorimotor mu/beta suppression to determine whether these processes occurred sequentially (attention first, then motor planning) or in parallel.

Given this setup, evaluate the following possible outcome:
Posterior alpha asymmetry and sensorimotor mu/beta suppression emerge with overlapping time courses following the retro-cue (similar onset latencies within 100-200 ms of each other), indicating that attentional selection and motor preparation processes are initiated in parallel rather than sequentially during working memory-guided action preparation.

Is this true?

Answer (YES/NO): YES